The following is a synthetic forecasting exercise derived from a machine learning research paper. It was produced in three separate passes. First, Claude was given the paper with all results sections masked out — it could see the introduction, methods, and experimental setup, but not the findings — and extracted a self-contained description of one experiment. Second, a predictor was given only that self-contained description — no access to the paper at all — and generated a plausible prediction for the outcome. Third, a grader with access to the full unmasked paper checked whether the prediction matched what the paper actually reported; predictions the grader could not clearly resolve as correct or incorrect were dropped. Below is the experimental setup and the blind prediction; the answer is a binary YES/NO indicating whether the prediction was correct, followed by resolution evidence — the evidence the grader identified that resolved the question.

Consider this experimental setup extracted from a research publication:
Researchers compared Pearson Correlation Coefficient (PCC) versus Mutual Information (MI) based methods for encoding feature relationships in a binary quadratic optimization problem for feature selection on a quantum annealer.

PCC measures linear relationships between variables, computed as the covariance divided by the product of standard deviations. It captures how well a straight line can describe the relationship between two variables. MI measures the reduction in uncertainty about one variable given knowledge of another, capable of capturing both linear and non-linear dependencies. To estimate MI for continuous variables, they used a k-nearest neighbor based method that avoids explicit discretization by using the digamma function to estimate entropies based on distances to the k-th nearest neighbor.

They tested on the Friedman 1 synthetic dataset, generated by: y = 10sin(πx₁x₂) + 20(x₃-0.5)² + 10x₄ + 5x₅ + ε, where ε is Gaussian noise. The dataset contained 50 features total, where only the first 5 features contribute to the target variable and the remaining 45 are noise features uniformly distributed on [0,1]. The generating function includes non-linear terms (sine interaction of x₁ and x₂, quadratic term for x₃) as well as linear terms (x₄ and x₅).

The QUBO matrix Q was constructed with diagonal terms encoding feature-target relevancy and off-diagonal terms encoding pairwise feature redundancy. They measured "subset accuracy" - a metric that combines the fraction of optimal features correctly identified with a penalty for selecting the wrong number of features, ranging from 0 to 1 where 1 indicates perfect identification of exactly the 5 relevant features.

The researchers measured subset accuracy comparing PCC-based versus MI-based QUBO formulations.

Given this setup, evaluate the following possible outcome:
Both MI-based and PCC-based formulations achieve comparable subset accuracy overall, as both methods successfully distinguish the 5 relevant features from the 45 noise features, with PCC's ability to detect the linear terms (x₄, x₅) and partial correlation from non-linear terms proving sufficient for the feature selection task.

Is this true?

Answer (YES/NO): NO